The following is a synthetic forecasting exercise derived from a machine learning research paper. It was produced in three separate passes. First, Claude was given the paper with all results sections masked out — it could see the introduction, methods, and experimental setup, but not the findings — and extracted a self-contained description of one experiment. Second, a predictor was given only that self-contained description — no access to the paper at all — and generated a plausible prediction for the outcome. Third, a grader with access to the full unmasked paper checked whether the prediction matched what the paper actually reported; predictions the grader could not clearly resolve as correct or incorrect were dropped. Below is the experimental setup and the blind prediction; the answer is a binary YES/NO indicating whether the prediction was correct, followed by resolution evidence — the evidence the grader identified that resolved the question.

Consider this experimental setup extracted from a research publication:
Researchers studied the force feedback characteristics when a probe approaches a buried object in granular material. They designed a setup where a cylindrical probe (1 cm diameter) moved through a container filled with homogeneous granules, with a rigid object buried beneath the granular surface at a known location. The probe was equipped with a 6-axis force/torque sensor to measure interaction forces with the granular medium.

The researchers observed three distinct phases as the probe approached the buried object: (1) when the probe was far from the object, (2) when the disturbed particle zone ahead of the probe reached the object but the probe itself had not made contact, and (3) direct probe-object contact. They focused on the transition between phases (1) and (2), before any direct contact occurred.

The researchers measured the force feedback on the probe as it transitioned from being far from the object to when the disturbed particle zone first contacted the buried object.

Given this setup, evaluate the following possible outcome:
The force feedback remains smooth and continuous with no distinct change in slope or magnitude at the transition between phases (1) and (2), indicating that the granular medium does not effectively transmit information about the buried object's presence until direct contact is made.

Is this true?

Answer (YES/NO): NO